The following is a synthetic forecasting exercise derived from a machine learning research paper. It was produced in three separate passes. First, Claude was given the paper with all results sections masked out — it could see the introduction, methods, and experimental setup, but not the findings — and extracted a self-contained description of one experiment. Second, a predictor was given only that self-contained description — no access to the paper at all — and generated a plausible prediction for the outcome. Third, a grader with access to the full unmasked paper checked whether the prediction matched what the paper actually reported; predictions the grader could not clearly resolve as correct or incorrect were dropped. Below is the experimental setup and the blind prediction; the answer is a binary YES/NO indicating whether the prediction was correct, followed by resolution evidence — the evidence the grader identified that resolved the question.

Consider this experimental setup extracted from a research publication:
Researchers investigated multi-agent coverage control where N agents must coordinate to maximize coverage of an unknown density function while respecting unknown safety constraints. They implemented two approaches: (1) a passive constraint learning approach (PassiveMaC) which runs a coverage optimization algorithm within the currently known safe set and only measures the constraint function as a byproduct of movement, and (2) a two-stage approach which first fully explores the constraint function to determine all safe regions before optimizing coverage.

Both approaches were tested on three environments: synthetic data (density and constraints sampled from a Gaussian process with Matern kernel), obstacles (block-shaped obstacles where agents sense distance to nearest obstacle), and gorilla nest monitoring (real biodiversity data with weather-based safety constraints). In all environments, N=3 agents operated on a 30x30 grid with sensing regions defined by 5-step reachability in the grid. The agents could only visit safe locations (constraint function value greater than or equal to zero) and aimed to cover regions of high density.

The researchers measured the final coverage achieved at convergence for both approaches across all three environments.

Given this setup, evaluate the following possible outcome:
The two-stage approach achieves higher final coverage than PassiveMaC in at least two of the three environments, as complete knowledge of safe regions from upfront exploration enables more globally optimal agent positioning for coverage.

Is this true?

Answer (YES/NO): YES